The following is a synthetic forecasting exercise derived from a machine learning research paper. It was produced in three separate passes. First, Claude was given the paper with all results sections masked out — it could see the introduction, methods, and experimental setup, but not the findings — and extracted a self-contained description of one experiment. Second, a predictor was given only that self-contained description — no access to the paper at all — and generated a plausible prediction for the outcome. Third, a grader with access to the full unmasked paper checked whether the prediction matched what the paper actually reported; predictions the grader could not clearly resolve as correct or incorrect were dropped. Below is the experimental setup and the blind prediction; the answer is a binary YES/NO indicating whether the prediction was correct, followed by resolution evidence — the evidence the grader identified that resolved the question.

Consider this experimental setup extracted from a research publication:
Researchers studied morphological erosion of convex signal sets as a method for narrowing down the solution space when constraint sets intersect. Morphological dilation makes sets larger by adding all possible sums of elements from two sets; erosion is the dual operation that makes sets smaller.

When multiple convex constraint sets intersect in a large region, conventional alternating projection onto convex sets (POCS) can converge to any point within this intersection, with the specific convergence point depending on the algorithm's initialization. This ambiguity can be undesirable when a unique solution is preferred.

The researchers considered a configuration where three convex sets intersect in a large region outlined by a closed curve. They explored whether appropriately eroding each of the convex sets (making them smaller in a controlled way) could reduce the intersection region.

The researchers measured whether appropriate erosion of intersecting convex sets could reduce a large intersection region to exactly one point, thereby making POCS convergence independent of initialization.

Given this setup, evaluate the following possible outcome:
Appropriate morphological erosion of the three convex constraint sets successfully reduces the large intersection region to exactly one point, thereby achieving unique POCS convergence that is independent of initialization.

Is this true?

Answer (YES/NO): YES